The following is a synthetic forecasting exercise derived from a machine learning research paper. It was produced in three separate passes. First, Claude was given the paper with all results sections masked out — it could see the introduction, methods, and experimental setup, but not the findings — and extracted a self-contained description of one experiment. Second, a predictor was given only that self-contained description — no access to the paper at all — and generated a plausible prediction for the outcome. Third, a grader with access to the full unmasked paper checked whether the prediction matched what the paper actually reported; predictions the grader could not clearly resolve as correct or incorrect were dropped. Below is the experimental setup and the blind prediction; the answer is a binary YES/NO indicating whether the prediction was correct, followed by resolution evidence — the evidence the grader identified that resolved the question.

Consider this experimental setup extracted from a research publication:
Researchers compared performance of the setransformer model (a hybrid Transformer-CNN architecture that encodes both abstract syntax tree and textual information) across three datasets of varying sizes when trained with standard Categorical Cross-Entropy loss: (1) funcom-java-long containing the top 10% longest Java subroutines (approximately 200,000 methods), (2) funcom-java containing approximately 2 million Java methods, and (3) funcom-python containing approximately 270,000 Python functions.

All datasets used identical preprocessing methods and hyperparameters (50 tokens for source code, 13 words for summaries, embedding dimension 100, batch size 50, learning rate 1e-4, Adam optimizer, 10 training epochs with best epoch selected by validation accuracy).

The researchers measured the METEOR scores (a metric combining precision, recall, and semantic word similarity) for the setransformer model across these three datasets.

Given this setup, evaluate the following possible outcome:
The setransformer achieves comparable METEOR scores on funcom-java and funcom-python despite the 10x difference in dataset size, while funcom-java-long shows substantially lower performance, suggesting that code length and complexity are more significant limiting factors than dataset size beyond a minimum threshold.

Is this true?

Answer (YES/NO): NO